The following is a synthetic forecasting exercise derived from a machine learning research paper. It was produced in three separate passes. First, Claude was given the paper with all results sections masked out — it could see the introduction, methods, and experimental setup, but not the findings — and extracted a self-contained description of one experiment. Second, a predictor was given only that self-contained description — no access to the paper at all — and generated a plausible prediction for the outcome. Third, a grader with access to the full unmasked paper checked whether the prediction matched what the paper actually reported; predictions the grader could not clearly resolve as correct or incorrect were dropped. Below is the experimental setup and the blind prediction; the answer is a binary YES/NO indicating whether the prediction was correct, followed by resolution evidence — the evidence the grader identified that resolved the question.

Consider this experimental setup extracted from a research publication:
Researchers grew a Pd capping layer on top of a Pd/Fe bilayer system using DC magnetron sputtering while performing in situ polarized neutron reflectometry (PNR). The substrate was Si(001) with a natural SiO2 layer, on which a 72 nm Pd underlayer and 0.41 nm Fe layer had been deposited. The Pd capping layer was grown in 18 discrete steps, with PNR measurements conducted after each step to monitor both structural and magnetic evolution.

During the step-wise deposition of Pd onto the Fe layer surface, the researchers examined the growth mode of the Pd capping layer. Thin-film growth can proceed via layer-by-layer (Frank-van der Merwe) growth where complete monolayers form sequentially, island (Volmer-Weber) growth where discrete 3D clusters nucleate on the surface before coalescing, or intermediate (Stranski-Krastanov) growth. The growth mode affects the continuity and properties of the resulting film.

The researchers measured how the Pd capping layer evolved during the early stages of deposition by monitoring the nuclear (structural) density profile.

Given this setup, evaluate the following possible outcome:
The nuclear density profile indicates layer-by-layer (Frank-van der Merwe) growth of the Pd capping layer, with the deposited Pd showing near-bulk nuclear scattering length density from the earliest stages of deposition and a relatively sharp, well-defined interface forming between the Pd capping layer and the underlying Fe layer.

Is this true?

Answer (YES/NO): NO